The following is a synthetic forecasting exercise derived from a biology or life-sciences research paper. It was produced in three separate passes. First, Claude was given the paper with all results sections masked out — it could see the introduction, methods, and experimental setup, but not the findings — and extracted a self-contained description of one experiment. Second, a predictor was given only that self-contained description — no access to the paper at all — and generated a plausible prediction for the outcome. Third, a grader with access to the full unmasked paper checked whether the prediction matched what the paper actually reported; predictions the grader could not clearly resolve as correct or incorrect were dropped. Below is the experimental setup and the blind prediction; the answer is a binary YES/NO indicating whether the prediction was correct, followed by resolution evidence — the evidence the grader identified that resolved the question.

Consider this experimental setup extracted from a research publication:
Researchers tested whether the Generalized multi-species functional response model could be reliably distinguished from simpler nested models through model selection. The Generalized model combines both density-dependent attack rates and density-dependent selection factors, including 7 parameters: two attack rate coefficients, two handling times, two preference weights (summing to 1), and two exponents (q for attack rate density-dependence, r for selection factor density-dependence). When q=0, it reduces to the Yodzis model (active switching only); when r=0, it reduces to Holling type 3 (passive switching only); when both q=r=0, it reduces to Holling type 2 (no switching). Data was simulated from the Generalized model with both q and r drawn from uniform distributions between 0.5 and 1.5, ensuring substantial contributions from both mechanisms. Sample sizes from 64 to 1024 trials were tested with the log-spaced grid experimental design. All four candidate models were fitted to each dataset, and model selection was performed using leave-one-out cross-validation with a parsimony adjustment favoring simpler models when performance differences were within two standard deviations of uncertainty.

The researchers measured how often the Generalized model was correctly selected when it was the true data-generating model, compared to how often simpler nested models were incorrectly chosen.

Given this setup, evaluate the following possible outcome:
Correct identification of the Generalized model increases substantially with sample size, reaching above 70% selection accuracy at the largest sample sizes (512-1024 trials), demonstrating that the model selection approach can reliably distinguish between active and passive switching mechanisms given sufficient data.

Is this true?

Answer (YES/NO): YES